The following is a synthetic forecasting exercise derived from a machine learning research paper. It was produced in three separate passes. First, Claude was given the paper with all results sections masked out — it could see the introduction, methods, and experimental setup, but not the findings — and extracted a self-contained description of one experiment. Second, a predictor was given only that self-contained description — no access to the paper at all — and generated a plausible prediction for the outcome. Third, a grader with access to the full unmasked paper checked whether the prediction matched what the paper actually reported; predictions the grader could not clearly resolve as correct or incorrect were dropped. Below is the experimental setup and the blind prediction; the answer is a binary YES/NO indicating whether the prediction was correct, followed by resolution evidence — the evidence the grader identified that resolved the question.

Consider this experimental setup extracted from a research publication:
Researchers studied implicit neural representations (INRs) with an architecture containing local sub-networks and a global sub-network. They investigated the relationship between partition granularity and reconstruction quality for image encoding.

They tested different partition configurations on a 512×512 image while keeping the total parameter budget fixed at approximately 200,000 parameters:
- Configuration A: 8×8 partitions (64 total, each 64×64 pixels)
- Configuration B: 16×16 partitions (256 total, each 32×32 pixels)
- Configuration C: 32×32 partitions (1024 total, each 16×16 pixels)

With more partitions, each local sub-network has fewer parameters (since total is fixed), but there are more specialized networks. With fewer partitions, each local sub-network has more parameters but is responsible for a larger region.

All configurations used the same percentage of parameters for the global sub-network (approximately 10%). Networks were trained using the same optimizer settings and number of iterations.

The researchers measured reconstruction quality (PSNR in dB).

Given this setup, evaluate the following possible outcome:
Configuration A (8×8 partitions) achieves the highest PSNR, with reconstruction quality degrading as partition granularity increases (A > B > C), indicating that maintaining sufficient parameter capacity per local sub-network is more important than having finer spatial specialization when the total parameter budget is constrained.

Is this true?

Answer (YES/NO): YES